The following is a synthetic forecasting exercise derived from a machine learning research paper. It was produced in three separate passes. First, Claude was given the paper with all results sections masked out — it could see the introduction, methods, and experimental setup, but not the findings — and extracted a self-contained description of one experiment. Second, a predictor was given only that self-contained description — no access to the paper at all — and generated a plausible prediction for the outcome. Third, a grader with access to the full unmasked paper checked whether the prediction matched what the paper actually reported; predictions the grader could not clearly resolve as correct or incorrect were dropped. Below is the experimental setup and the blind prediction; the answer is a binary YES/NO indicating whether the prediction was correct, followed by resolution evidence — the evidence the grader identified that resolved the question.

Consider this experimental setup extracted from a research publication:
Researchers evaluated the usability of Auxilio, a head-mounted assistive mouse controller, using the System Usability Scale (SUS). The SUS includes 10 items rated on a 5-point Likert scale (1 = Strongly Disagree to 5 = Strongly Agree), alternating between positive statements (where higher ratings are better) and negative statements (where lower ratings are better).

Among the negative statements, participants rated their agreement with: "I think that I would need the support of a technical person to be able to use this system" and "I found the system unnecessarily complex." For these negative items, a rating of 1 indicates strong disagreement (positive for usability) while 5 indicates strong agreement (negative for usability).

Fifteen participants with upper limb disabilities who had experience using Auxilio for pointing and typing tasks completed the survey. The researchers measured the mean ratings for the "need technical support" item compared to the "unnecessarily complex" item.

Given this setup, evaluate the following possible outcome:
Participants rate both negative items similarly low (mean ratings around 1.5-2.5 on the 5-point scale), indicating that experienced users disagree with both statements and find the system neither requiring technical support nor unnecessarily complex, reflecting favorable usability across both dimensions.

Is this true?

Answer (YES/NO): NO